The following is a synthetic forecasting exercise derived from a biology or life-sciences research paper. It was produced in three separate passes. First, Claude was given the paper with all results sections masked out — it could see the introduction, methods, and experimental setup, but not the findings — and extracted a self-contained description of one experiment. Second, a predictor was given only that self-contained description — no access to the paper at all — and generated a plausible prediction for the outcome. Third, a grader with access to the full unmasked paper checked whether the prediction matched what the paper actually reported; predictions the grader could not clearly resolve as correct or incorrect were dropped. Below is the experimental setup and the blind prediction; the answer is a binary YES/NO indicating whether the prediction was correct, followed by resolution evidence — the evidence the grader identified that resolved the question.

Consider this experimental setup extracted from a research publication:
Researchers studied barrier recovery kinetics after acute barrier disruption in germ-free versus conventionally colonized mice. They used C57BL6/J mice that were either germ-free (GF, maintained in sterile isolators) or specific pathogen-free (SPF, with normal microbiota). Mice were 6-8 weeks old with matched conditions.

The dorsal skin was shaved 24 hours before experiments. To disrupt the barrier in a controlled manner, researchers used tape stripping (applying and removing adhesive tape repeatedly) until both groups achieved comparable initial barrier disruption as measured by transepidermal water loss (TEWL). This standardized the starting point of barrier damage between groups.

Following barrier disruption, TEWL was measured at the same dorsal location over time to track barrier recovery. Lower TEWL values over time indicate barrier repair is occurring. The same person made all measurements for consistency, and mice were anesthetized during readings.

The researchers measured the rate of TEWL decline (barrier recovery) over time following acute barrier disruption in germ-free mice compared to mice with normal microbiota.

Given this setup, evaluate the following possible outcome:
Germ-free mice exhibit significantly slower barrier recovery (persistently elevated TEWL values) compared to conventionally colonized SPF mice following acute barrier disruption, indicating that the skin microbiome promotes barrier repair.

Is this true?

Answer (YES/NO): YES